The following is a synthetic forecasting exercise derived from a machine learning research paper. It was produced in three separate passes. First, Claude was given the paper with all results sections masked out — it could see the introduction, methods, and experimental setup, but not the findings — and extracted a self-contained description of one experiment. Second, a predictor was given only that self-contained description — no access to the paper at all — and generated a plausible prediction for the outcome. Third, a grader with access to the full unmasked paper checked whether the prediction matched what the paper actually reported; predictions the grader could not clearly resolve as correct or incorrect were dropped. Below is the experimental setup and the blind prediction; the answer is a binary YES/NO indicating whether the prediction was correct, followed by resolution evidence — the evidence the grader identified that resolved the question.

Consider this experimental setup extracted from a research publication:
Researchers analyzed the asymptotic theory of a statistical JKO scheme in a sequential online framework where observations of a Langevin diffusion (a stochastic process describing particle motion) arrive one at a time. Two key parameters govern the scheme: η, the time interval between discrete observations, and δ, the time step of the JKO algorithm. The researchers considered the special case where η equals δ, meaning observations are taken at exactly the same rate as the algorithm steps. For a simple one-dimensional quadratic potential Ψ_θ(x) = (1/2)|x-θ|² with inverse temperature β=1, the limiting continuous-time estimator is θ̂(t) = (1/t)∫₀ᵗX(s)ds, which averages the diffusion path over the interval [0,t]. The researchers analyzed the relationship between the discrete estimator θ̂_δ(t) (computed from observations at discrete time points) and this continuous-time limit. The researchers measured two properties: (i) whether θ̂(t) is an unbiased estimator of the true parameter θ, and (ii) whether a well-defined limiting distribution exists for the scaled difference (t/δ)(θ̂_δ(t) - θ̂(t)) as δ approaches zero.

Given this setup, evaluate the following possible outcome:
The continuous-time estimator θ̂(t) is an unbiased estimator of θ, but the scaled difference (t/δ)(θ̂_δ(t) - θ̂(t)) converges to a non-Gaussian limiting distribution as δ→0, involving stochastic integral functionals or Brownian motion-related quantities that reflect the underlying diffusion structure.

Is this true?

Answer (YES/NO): NO